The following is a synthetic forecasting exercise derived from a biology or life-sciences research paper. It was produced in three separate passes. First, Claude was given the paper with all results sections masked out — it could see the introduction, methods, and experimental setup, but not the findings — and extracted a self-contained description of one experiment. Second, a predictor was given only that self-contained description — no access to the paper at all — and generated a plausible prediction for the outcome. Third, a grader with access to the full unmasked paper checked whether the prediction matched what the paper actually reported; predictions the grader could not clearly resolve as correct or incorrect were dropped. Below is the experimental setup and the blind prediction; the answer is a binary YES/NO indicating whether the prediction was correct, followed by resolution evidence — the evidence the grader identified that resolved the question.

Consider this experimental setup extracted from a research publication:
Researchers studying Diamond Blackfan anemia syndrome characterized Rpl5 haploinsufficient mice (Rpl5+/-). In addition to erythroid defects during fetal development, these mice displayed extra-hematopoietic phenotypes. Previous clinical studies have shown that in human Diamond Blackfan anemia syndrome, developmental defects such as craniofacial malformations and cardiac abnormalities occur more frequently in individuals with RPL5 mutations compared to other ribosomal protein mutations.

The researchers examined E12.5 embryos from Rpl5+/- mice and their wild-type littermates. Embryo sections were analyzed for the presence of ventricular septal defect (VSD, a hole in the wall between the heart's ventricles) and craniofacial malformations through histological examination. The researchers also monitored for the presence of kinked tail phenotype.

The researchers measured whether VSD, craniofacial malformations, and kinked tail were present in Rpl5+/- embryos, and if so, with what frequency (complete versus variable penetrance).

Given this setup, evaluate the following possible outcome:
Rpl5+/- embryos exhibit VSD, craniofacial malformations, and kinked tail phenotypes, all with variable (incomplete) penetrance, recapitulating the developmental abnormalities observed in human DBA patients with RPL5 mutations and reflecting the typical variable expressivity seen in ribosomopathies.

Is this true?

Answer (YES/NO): YES